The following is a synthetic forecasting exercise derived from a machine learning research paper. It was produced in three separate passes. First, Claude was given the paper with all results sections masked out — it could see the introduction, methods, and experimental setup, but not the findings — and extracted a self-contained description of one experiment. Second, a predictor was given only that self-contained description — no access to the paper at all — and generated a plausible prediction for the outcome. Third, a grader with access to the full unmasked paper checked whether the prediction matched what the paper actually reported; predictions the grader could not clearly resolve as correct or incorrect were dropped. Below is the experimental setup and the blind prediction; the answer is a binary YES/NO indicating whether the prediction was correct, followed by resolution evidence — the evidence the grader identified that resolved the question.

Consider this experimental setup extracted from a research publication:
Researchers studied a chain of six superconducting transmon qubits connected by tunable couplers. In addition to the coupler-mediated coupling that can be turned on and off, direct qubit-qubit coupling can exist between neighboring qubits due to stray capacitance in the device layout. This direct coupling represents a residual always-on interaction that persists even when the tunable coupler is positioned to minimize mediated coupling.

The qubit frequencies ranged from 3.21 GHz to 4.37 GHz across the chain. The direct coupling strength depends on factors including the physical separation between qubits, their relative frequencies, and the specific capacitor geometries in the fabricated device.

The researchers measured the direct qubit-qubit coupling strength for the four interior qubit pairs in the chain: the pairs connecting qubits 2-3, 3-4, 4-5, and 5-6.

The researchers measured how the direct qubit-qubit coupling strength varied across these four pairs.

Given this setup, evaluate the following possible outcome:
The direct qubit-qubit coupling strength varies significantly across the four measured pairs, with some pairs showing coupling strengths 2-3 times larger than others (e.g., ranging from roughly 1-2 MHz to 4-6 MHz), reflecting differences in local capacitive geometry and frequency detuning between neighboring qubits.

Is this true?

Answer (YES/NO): NO